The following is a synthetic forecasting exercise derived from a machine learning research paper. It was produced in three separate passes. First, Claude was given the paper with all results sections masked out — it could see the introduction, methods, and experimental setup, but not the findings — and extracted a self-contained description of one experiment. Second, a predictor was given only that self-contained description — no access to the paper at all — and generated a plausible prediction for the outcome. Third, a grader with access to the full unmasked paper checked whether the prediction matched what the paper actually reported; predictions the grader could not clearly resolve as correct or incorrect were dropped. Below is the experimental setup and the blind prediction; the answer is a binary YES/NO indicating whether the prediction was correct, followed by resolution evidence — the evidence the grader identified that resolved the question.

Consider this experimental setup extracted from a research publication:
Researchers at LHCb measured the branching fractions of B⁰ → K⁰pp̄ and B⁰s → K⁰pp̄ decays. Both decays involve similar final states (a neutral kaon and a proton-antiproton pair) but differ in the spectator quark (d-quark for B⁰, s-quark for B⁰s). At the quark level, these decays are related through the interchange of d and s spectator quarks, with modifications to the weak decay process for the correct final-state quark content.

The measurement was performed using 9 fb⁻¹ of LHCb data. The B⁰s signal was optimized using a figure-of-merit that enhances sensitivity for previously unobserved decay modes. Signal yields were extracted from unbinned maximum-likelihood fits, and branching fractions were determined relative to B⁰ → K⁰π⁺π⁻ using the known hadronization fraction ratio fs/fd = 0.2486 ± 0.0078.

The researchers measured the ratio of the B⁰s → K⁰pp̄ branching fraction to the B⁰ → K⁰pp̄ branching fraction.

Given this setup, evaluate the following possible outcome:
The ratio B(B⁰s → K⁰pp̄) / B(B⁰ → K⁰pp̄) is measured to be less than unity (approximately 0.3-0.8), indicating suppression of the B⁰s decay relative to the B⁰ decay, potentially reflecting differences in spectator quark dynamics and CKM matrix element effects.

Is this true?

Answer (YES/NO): YES